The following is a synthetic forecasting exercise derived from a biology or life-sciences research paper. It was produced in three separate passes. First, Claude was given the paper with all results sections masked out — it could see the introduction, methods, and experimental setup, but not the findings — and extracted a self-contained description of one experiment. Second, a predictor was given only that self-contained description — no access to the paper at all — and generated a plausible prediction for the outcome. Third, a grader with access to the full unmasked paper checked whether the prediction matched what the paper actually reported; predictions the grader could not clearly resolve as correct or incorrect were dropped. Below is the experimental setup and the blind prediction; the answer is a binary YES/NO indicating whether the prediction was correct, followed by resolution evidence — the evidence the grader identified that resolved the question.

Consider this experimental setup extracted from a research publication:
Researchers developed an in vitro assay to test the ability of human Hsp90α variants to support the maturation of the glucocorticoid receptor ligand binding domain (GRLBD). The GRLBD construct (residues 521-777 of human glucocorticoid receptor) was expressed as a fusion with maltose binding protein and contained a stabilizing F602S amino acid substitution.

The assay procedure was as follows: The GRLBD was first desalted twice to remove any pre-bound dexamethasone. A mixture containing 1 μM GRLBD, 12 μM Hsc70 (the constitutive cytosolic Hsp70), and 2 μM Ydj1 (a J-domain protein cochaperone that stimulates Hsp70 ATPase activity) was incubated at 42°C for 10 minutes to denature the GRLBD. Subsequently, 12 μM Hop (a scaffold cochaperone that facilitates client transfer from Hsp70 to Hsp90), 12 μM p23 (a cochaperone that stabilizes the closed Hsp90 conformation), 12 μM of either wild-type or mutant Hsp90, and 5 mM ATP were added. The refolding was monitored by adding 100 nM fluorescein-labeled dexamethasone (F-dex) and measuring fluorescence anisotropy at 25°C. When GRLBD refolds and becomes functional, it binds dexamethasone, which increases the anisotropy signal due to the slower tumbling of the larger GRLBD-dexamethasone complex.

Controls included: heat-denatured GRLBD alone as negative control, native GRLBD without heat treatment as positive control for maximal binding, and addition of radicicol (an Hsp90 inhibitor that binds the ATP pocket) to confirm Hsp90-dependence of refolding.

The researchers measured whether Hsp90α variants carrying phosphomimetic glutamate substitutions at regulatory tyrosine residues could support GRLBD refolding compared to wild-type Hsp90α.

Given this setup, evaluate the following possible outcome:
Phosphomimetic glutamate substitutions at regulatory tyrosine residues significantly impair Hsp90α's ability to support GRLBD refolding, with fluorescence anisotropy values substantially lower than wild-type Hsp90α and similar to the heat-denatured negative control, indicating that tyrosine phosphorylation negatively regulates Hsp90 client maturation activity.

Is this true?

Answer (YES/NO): NO